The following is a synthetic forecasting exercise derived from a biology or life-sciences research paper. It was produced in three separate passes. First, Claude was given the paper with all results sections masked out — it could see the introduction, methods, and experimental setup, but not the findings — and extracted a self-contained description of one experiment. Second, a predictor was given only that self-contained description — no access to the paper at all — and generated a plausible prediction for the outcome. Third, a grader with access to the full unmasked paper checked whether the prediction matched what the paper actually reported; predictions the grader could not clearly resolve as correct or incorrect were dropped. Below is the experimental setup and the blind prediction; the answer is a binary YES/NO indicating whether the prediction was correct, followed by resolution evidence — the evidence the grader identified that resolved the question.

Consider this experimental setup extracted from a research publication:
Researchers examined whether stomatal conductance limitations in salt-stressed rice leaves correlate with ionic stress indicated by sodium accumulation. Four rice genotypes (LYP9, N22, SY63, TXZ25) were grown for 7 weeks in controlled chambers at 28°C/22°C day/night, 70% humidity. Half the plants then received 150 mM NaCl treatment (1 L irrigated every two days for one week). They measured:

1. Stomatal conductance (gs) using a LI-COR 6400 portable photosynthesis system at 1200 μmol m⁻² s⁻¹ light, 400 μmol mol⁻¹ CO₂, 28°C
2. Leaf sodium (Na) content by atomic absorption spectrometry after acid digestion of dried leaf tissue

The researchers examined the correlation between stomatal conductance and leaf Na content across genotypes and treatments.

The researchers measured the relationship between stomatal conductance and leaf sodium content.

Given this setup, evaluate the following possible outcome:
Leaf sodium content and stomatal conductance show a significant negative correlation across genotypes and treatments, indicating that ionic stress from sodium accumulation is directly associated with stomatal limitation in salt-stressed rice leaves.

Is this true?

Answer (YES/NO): NO